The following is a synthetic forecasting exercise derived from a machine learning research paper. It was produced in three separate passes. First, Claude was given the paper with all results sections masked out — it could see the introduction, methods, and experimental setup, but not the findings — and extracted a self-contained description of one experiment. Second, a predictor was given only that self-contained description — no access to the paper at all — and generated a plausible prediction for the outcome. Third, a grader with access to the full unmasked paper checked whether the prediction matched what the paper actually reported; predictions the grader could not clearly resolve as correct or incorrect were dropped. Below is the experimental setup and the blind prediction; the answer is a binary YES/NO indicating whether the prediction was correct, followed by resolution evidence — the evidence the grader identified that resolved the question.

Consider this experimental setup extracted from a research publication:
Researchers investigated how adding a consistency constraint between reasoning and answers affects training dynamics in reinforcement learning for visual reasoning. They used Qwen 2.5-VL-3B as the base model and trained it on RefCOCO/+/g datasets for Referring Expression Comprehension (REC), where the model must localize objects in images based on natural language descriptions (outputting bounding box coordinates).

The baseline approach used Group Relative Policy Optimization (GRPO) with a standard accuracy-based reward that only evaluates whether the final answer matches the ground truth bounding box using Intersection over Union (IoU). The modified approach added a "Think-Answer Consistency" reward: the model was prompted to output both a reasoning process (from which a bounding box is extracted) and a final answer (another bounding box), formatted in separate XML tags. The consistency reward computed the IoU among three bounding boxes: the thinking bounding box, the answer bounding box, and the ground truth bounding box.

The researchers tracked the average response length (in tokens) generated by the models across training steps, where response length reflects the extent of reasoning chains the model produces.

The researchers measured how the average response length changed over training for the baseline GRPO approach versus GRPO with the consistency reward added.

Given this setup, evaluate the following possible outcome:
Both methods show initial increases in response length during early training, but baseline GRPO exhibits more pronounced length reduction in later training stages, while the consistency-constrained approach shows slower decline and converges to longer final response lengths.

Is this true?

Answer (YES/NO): NO